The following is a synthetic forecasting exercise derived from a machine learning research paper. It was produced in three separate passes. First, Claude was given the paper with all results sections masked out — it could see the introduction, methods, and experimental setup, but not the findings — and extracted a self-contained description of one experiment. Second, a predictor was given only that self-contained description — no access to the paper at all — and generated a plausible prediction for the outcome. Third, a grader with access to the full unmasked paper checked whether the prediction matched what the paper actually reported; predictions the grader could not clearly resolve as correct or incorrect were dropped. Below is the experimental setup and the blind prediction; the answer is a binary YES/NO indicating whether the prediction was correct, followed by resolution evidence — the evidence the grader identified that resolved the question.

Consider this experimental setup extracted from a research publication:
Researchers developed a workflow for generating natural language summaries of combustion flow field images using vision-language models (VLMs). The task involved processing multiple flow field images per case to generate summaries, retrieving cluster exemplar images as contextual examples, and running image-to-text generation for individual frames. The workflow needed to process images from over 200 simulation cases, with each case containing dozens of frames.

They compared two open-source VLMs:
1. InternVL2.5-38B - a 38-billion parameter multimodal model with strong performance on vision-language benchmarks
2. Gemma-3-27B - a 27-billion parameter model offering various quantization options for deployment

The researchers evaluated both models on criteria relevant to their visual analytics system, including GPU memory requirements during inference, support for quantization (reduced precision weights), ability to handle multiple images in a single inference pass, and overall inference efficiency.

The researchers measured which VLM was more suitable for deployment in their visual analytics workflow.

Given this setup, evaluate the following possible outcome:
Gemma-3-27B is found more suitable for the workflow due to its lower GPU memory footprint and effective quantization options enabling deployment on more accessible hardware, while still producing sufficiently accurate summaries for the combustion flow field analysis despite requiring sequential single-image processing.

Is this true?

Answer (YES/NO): NO